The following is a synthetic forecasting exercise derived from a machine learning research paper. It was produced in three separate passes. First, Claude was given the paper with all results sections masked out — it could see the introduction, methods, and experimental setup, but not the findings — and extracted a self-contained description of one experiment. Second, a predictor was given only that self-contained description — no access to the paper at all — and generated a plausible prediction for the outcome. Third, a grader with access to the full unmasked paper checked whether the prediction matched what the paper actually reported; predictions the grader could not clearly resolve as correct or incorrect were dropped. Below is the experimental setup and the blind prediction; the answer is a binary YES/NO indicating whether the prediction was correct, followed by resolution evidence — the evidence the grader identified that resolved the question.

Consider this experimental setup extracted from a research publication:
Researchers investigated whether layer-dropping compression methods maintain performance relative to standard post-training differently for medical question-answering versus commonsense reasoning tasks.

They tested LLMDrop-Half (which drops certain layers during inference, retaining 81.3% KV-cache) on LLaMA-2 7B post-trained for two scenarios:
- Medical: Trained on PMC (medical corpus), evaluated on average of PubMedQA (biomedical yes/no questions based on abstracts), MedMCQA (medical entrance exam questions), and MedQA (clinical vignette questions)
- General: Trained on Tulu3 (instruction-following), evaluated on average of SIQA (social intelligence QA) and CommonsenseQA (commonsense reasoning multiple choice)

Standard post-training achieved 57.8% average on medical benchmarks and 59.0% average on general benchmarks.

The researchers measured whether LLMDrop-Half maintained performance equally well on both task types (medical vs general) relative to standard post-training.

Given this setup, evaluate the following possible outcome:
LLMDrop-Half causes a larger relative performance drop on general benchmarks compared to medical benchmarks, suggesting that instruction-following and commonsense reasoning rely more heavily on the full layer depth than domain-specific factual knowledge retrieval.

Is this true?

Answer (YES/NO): NO